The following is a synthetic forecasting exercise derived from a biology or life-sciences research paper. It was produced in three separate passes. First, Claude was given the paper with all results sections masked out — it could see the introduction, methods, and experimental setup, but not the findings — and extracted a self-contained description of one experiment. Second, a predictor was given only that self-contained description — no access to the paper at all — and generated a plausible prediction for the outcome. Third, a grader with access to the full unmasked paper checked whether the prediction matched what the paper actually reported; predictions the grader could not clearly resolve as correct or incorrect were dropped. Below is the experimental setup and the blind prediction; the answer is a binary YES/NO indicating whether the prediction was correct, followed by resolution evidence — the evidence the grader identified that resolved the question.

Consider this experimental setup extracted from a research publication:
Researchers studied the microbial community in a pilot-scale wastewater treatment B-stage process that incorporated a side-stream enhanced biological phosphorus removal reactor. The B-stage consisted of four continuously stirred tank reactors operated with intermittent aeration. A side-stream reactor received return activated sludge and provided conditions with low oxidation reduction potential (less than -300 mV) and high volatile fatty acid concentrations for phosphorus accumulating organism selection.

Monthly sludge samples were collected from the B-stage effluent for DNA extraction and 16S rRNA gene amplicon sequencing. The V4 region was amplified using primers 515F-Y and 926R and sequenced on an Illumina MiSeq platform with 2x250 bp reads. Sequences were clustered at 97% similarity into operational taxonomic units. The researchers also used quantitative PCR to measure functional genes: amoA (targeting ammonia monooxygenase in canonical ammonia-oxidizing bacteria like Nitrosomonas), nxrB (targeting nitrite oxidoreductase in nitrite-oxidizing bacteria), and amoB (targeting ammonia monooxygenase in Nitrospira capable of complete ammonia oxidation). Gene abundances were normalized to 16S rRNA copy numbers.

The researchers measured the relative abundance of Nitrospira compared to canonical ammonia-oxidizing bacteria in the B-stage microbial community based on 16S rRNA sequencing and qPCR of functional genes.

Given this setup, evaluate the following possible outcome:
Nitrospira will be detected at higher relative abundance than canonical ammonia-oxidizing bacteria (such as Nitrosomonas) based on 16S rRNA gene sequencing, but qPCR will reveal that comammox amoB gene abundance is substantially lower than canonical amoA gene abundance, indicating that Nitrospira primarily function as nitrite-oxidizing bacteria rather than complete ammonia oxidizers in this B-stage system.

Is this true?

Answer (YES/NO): NO